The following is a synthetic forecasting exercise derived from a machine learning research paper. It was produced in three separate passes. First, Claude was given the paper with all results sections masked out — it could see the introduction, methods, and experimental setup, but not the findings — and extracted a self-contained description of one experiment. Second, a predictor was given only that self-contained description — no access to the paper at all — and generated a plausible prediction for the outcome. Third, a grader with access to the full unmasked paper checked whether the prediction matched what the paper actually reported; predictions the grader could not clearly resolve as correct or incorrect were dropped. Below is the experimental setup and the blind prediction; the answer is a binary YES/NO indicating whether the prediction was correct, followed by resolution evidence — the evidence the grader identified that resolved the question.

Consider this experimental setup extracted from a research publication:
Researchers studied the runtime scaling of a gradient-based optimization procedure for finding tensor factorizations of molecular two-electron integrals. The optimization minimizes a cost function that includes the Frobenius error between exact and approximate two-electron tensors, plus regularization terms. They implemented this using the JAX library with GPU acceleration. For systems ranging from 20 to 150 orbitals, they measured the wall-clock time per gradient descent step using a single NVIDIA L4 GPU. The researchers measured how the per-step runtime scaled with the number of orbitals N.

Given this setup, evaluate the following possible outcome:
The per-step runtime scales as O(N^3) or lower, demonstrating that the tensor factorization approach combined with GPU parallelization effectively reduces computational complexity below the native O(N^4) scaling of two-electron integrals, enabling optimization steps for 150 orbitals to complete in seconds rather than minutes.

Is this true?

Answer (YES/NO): NO